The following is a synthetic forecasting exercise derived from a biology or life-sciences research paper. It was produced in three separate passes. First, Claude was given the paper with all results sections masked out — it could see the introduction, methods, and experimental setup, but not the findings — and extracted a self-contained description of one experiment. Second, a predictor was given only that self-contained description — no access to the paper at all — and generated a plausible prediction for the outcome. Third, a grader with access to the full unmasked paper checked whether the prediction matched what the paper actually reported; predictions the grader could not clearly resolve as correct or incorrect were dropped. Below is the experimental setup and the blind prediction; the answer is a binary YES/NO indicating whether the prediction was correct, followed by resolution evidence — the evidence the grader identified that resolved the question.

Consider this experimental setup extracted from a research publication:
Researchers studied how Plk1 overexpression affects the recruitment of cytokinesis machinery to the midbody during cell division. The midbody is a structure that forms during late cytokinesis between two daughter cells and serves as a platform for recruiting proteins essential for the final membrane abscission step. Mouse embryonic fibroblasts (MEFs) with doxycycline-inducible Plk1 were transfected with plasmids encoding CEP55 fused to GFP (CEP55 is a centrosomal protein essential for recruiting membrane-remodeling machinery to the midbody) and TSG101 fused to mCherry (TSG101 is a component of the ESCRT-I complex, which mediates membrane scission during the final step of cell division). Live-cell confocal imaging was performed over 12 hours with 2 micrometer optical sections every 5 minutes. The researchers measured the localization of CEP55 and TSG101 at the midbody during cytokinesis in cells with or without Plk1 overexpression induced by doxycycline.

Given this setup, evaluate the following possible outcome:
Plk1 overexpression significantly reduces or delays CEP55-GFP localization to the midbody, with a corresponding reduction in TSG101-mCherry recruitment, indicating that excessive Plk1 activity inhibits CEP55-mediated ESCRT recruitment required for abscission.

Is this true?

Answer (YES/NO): YES